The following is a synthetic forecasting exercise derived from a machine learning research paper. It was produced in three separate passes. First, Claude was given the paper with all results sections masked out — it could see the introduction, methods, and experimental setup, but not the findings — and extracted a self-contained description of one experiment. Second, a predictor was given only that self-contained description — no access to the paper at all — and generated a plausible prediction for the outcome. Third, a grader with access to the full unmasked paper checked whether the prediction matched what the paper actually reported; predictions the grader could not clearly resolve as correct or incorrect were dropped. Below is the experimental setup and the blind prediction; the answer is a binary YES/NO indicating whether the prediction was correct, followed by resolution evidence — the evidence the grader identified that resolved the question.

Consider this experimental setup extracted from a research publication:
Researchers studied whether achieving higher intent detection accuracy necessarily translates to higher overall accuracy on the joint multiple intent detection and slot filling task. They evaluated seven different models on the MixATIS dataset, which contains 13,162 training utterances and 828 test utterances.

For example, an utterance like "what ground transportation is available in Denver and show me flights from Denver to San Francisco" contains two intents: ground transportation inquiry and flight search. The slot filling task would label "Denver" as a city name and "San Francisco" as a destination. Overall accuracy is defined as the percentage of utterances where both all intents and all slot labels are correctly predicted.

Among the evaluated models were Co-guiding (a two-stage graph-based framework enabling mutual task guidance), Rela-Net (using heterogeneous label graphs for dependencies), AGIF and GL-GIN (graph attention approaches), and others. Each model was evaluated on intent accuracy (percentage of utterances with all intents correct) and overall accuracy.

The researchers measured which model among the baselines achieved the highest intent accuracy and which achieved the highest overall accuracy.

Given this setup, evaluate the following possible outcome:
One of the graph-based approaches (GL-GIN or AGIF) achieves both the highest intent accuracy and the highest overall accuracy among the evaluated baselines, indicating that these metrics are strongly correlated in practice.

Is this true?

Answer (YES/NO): NO